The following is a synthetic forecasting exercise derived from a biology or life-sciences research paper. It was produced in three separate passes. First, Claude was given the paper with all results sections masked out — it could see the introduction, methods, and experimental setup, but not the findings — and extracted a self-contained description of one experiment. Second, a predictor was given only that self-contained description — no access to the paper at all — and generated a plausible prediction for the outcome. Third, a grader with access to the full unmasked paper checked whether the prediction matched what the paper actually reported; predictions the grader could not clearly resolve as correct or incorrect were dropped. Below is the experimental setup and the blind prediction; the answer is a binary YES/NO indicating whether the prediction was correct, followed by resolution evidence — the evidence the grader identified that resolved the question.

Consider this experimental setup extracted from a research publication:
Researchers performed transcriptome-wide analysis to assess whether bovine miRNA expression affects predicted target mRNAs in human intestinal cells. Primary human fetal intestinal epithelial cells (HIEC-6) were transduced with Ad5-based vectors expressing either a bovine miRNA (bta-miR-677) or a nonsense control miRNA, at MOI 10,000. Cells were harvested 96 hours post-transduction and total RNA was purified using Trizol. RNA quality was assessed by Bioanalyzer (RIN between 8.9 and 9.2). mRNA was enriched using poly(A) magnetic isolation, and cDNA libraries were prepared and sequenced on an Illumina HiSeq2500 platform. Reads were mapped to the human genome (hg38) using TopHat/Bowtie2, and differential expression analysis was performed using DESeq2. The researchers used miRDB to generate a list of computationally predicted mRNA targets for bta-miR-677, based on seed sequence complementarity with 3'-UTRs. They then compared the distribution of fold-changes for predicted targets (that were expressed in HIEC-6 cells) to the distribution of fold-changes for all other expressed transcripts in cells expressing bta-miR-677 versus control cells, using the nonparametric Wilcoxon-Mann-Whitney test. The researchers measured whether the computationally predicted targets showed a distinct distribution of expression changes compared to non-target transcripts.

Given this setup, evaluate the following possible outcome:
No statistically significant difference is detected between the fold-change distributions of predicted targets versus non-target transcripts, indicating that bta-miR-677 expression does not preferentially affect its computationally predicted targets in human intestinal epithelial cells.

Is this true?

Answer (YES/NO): NO